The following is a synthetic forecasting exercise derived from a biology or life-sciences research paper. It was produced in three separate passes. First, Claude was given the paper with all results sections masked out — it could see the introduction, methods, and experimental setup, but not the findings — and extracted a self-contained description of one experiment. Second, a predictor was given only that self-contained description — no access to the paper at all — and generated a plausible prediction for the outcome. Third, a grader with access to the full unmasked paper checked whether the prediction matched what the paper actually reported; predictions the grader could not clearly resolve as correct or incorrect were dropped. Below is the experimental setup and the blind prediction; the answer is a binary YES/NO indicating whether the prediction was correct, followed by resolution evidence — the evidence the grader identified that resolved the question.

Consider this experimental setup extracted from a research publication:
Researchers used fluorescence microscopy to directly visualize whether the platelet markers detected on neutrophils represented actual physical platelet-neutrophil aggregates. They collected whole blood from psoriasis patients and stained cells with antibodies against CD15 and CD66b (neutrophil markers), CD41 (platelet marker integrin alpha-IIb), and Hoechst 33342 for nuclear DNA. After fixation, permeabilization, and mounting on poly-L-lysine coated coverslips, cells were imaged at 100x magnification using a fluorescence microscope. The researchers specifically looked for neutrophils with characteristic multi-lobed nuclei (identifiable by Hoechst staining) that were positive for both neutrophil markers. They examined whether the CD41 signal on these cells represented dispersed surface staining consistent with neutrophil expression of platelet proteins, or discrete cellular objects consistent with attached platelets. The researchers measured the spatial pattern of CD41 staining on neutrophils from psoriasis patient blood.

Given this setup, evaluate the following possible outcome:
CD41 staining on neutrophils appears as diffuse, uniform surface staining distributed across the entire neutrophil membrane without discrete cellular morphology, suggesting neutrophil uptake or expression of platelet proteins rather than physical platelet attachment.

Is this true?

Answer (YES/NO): NO